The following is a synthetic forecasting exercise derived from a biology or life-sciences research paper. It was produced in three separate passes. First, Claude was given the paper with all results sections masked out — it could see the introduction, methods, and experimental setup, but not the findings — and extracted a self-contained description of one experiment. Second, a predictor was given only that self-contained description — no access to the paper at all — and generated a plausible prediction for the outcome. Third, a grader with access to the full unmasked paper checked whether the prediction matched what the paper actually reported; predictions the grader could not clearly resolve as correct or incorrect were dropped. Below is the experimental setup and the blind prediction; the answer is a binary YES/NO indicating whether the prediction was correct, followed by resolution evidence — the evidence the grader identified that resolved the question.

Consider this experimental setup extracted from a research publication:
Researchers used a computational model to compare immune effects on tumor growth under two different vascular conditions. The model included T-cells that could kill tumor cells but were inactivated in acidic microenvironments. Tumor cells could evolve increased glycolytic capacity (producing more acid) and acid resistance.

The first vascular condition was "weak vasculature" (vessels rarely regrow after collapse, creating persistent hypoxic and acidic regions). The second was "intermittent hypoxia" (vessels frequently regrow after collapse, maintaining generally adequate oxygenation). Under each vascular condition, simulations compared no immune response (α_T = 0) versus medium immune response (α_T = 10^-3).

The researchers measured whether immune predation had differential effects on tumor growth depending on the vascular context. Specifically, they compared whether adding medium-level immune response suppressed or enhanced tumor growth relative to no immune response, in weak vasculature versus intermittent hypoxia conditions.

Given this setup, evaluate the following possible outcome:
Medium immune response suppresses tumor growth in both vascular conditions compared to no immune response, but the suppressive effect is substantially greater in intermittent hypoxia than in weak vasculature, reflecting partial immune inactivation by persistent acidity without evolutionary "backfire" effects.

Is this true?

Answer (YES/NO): NO